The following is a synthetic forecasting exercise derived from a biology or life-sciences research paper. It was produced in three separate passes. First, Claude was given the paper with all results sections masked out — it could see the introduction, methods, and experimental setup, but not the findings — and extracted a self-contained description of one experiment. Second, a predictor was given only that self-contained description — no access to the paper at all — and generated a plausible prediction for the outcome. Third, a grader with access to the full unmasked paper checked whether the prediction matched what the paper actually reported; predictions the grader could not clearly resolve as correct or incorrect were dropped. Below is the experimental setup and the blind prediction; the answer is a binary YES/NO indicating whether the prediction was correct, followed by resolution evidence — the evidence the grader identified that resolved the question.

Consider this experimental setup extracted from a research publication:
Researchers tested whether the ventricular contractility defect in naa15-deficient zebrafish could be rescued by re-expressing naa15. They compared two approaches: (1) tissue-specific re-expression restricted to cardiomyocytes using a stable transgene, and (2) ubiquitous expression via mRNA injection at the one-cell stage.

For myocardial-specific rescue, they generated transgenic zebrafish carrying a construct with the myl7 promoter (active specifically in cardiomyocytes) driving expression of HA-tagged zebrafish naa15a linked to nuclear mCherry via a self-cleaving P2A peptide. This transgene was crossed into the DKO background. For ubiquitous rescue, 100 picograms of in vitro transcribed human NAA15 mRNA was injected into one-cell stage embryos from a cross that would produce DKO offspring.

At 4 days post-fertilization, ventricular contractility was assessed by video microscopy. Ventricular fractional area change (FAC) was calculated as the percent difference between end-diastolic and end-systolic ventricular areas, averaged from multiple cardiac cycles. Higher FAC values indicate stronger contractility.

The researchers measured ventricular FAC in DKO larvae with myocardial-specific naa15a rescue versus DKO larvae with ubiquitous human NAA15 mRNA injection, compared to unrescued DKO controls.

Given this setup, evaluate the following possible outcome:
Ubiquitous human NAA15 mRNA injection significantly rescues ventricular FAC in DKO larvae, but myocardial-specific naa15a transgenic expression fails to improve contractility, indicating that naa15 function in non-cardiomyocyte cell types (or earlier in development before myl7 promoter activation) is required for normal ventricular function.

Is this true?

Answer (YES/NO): NO